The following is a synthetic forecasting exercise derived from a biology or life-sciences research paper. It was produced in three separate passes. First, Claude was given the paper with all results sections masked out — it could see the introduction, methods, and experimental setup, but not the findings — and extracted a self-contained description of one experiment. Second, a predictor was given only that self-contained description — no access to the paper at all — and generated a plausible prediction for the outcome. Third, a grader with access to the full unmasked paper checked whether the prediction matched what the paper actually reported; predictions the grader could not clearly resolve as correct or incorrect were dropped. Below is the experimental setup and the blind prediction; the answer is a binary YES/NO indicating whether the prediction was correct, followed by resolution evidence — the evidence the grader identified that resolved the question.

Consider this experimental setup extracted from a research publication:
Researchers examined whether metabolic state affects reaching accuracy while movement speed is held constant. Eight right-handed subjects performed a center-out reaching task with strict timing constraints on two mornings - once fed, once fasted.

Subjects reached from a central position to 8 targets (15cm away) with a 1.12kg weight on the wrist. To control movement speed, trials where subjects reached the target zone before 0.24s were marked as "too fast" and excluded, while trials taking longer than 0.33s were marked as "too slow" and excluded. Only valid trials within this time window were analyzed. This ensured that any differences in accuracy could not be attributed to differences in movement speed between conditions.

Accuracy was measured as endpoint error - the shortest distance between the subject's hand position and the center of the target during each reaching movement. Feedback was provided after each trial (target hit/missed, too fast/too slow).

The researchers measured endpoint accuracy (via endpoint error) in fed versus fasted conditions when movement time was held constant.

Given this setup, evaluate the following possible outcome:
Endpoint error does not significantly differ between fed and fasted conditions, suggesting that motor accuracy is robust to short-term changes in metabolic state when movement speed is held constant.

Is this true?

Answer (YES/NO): YES